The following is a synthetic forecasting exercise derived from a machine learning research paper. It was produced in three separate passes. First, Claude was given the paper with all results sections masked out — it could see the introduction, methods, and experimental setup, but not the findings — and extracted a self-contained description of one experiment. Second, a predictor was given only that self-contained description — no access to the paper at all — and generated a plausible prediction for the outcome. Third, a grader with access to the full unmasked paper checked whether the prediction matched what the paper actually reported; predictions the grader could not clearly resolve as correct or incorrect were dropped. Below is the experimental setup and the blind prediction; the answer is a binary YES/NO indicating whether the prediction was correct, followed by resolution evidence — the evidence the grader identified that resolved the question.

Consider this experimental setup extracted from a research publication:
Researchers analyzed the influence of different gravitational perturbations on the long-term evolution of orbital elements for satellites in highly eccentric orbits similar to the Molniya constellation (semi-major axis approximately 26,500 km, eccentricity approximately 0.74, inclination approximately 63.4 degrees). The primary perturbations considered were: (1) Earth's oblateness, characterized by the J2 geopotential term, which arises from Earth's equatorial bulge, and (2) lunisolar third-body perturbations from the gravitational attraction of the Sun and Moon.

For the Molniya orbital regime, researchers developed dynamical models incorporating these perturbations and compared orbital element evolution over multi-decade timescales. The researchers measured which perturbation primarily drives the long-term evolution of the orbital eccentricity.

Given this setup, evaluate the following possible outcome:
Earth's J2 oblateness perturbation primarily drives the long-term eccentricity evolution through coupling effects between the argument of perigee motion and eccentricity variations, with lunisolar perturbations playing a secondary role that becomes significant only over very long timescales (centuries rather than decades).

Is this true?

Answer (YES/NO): NO